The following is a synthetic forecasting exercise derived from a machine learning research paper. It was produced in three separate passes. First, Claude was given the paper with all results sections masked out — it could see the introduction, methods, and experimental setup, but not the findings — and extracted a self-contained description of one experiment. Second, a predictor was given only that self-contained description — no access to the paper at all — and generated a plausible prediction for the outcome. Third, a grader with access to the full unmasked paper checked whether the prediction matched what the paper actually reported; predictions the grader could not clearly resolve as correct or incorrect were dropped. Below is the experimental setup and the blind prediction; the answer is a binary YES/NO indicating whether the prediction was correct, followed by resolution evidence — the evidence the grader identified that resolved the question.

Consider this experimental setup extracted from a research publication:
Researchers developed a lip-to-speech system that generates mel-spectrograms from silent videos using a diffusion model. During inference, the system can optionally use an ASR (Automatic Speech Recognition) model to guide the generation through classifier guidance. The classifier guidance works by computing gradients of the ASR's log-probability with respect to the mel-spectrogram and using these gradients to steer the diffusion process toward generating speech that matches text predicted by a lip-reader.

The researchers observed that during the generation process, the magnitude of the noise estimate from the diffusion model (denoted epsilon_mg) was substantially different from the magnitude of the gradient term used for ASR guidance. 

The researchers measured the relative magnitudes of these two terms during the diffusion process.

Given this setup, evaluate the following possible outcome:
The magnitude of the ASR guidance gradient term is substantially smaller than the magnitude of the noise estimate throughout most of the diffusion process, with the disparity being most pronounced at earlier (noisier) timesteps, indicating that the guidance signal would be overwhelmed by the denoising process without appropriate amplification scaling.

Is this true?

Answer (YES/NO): NO